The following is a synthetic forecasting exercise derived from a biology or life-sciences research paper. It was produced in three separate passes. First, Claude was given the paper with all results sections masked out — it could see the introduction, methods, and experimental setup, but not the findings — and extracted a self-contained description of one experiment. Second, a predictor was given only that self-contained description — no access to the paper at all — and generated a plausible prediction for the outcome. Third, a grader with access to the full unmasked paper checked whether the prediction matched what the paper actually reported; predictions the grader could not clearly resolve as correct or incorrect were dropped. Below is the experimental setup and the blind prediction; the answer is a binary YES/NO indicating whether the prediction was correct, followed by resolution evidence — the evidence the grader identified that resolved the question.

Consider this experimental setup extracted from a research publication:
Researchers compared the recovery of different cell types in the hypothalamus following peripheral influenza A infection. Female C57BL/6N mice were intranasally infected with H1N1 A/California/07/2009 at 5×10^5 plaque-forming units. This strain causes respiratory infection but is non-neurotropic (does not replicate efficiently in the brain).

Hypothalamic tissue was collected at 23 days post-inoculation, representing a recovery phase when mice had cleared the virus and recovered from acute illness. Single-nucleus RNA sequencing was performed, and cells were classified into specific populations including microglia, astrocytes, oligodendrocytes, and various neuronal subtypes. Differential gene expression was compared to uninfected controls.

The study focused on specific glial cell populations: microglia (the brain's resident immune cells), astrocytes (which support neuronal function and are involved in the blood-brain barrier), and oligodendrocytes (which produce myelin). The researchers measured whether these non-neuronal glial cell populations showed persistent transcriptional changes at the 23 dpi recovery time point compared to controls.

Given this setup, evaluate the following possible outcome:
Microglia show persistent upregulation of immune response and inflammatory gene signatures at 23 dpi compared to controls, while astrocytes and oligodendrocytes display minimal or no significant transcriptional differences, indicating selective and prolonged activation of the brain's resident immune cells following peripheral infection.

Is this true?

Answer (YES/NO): NO